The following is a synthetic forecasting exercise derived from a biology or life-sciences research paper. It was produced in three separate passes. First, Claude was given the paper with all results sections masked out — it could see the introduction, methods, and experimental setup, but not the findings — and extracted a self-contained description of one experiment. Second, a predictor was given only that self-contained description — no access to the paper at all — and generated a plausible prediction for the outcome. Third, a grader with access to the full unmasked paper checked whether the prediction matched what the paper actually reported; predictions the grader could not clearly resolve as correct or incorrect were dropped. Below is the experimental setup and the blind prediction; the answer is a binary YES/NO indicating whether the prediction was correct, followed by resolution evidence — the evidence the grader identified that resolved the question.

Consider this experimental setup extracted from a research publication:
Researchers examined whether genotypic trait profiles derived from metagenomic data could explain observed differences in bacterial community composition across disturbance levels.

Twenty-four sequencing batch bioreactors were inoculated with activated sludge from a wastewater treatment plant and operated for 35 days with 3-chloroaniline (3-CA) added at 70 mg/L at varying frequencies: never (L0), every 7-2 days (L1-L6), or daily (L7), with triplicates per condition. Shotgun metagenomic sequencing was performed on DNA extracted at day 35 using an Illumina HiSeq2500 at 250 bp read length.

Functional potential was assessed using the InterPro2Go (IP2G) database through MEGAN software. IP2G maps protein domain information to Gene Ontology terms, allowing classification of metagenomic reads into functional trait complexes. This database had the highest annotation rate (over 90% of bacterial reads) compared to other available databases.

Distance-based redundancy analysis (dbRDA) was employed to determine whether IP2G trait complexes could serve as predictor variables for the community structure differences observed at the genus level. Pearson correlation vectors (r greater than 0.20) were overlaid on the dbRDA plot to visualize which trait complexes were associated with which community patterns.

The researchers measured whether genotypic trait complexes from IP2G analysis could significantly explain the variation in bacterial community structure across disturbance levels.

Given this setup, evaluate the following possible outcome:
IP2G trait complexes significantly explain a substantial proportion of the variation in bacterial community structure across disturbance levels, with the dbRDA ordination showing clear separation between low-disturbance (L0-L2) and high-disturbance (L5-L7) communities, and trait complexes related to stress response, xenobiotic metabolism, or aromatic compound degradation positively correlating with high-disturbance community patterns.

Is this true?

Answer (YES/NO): NO